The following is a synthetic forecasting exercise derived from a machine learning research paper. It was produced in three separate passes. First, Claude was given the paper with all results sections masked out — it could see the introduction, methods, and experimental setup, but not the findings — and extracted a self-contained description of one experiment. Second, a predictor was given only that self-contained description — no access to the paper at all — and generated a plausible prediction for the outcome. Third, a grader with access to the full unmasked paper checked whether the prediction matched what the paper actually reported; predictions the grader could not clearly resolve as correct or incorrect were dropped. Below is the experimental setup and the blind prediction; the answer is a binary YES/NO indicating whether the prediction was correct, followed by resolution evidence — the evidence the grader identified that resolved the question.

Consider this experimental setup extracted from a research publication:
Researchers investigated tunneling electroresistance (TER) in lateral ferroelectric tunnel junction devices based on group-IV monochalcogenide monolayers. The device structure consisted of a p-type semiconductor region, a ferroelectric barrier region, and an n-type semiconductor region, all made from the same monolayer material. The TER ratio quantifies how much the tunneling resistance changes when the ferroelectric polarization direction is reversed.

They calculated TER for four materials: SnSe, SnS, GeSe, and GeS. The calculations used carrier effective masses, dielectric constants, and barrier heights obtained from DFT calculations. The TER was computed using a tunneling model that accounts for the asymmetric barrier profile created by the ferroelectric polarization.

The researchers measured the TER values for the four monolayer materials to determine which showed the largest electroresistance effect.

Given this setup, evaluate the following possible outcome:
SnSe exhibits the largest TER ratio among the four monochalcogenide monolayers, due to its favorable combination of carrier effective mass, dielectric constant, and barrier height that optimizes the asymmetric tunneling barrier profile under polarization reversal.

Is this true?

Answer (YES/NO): NO